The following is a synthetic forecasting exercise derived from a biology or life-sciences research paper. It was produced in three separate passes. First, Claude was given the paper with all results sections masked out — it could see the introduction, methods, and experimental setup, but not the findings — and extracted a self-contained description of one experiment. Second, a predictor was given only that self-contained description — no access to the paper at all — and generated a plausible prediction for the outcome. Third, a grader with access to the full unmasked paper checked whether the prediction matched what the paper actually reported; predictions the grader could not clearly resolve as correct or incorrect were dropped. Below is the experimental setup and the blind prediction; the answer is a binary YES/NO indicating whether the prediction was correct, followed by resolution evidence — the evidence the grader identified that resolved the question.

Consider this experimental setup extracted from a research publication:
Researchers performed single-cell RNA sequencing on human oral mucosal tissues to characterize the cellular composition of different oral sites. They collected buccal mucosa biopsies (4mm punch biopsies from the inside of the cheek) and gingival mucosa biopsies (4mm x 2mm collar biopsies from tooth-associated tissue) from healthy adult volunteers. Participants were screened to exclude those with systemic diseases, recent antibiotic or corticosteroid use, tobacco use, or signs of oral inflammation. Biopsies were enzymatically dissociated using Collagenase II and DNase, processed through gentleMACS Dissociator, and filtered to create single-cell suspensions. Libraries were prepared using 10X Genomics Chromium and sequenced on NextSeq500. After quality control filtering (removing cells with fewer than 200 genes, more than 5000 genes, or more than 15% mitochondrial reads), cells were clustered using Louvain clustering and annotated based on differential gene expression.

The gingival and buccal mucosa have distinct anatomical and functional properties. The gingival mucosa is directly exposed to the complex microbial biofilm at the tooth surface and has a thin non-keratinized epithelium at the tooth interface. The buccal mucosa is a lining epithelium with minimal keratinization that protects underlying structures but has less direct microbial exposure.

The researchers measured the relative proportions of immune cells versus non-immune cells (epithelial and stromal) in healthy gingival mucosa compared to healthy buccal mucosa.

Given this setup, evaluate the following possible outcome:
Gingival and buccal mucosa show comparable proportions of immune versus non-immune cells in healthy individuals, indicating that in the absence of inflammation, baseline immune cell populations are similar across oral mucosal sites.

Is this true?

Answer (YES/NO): NO